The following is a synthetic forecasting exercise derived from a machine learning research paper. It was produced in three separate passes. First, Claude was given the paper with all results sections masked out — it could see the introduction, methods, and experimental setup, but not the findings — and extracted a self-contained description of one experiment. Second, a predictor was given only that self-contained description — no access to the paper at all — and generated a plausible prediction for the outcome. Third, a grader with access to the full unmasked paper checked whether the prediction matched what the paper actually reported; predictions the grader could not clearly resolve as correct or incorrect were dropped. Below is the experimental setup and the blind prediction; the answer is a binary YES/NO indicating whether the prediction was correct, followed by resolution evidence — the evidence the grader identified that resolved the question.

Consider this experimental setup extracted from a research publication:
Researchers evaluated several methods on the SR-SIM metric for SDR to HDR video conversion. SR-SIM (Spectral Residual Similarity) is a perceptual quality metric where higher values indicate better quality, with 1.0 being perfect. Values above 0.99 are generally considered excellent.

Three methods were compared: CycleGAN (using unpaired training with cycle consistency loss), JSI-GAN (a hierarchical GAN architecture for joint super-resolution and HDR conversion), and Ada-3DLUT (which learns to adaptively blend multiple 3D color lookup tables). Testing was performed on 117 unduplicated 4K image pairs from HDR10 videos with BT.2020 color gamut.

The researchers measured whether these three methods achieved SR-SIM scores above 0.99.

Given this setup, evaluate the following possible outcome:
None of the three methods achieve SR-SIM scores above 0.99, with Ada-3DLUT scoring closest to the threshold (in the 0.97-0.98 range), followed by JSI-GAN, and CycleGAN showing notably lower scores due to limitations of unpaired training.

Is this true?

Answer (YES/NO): NO